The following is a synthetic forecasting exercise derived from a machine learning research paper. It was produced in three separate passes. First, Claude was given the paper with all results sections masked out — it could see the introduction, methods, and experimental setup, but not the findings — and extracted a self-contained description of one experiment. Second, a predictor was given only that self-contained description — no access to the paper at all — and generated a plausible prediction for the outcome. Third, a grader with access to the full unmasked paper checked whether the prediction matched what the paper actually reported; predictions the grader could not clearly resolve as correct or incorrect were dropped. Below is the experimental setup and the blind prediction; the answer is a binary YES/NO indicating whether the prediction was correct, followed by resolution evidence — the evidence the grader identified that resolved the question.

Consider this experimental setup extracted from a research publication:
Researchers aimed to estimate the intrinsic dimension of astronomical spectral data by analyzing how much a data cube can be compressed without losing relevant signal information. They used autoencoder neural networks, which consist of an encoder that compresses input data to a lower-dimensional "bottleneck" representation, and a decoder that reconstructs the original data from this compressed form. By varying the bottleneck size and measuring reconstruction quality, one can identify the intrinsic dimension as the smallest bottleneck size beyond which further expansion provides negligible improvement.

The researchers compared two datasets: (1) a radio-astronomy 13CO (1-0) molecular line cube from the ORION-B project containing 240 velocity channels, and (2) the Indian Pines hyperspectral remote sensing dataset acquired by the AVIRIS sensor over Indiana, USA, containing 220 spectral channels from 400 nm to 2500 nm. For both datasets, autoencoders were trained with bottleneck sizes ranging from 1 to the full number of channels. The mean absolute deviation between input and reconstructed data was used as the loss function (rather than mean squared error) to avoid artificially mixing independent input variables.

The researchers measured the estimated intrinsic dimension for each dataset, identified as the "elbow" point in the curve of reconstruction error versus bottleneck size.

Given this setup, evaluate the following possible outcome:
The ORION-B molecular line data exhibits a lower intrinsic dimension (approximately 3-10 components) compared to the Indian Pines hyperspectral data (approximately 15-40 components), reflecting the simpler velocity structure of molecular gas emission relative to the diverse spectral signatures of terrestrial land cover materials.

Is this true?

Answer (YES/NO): NO